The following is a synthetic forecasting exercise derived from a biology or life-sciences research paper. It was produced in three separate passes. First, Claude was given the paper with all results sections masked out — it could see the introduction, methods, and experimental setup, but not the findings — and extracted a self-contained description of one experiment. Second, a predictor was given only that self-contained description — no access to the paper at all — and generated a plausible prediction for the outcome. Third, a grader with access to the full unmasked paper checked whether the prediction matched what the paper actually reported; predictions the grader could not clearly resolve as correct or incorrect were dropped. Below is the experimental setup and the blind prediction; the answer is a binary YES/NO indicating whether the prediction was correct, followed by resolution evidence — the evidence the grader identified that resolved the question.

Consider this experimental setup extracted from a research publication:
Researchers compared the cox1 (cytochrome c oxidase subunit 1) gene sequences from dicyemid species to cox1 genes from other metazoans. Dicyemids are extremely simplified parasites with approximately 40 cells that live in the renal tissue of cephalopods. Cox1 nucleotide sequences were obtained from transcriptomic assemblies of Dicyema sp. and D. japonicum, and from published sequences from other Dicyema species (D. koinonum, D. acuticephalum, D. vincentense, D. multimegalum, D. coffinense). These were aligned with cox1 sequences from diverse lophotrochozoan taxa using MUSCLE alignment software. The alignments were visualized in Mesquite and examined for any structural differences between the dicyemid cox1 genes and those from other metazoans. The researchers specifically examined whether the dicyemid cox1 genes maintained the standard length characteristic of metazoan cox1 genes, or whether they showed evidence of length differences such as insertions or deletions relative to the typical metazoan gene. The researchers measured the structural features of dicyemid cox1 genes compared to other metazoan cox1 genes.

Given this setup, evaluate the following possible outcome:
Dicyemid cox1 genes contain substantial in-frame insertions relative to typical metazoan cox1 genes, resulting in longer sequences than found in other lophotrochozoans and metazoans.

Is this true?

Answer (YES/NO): NO